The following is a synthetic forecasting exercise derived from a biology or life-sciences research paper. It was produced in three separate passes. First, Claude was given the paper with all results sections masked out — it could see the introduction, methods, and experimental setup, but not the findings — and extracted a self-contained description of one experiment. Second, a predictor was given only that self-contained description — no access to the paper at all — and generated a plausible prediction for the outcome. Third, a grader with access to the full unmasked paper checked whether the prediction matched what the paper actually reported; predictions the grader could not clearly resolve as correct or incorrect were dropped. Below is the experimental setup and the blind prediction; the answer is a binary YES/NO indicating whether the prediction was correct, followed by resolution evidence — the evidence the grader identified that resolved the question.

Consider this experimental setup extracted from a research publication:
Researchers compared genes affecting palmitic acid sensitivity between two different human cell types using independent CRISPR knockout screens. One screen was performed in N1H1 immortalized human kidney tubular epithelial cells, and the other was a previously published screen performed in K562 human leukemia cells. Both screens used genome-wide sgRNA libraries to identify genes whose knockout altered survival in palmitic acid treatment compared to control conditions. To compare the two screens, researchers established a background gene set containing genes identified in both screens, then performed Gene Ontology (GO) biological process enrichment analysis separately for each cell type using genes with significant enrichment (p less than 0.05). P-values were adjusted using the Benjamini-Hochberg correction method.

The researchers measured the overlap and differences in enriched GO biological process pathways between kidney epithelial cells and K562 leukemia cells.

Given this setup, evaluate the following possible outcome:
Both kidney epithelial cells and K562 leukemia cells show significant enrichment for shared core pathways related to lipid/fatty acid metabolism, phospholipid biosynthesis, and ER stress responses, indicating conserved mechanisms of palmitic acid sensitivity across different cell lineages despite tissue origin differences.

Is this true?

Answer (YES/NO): NO